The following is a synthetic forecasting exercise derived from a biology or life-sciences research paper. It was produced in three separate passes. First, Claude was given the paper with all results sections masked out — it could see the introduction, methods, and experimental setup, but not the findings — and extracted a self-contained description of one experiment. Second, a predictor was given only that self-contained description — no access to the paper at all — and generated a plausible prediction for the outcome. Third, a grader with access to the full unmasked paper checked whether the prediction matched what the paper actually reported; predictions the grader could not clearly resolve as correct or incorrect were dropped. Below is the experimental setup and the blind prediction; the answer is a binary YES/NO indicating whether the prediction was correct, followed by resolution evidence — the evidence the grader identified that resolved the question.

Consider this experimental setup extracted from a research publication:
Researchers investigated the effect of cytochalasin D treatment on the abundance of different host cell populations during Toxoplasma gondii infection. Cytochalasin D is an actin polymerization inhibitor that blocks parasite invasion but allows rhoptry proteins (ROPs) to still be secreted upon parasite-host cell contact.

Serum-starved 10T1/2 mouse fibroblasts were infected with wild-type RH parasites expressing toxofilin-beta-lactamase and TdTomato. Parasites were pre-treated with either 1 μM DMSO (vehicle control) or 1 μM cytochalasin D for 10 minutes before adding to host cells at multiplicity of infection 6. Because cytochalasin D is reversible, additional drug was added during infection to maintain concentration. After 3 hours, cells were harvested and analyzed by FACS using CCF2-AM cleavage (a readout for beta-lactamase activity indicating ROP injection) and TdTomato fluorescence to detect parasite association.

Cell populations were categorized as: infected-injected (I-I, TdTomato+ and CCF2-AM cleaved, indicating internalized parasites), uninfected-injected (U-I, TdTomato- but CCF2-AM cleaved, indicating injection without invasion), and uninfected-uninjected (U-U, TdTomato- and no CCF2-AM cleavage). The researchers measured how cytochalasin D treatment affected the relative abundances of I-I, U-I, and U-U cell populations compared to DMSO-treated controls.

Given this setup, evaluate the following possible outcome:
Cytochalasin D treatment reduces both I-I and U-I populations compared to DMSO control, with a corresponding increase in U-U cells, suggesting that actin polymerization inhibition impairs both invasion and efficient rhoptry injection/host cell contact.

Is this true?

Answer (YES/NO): NO